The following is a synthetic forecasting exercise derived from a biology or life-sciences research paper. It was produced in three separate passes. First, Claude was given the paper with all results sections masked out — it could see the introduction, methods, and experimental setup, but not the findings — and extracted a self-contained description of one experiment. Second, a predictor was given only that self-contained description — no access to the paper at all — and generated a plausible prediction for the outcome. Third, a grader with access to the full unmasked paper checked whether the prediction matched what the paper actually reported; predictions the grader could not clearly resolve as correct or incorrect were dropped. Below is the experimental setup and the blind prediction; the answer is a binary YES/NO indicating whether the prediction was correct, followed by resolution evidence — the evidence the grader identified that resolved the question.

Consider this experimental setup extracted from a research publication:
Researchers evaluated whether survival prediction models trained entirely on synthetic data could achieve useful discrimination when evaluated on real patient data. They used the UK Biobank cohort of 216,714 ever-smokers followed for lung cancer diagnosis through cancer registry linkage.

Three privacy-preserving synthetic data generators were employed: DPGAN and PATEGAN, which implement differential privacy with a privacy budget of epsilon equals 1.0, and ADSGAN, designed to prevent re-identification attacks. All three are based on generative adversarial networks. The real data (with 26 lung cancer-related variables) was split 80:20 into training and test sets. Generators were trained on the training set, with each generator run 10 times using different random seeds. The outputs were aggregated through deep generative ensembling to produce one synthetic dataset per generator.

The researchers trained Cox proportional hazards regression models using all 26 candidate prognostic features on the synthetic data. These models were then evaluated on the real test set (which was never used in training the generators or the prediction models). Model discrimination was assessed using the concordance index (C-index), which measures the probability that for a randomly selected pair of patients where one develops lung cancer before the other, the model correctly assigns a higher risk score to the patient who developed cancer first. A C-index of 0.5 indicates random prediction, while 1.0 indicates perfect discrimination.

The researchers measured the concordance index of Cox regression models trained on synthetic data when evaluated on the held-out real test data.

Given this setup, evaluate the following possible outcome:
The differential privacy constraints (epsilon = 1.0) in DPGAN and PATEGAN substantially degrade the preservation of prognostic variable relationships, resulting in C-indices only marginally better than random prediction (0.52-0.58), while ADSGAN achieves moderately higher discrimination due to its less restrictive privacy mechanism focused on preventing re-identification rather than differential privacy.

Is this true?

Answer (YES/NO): NO